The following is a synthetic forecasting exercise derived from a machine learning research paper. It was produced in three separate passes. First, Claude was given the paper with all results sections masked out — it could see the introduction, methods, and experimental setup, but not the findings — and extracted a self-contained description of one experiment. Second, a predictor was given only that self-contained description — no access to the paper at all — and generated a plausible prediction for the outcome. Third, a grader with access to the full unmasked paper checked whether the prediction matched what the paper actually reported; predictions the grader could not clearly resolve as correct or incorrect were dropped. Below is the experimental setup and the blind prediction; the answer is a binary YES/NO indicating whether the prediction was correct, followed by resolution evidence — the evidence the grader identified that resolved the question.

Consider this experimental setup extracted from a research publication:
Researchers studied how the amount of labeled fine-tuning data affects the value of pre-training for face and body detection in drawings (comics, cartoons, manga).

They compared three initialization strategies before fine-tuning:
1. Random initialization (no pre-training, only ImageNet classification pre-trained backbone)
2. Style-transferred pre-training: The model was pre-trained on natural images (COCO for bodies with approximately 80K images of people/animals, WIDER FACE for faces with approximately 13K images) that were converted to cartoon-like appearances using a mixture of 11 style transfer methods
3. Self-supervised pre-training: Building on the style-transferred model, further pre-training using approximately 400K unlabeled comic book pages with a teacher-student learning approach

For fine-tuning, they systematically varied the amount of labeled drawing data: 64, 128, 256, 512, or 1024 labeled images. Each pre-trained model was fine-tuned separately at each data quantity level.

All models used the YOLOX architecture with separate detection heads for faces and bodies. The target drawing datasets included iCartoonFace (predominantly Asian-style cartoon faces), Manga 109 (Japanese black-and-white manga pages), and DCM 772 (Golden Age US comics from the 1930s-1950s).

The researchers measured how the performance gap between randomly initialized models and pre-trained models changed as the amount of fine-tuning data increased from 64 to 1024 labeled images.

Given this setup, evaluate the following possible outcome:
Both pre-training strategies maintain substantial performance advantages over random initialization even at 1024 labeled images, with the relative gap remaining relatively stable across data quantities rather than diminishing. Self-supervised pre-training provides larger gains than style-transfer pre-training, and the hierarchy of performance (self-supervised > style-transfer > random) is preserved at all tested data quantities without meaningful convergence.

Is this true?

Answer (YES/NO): NO